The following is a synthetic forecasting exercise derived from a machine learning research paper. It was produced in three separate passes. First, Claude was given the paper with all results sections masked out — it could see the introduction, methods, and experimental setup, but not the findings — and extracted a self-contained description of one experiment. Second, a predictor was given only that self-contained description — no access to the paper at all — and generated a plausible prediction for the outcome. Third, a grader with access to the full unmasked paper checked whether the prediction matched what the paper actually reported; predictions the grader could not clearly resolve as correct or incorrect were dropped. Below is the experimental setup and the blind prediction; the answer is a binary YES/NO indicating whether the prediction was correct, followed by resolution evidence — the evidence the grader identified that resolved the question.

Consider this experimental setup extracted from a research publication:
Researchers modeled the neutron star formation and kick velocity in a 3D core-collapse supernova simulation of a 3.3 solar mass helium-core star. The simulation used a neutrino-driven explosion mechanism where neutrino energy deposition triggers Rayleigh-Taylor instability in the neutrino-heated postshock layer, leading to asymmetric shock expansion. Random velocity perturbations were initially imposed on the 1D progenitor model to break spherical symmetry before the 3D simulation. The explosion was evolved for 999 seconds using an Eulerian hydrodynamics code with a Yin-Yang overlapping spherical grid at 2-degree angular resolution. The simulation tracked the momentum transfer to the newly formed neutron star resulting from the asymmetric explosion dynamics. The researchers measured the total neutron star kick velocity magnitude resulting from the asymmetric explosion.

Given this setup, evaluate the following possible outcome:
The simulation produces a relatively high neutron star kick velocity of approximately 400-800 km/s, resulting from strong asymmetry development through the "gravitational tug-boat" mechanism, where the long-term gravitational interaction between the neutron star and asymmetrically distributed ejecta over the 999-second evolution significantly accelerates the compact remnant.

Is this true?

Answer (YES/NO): NO